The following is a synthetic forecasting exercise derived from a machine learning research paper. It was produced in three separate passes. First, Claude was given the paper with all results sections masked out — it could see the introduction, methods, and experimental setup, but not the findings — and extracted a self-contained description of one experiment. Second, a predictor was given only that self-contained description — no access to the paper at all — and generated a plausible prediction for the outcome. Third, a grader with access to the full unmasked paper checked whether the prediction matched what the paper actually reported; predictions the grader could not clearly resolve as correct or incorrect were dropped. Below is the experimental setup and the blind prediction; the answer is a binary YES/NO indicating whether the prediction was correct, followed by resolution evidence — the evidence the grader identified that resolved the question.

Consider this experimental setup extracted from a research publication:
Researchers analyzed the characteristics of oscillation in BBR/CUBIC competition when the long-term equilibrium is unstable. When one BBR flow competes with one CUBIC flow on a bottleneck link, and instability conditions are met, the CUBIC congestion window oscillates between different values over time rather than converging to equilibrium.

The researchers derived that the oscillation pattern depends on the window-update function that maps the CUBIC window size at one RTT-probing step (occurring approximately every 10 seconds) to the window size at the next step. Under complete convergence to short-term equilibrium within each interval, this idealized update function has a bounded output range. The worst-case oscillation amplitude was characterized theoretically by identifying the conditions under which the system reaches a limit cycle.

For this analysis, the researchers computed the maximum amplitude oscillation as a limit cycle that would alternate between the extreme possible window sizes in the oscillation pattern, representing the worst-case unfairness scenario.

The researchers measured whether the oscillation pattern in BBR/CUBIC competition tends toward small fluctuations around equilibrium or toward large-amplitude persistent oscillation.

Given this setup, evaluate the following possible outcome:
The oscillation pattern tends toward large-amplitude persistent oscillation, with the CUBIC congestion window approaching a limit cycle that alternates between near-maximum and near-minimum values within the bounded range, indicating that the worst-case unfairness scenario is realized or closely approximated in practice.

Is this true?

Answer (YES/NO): NO